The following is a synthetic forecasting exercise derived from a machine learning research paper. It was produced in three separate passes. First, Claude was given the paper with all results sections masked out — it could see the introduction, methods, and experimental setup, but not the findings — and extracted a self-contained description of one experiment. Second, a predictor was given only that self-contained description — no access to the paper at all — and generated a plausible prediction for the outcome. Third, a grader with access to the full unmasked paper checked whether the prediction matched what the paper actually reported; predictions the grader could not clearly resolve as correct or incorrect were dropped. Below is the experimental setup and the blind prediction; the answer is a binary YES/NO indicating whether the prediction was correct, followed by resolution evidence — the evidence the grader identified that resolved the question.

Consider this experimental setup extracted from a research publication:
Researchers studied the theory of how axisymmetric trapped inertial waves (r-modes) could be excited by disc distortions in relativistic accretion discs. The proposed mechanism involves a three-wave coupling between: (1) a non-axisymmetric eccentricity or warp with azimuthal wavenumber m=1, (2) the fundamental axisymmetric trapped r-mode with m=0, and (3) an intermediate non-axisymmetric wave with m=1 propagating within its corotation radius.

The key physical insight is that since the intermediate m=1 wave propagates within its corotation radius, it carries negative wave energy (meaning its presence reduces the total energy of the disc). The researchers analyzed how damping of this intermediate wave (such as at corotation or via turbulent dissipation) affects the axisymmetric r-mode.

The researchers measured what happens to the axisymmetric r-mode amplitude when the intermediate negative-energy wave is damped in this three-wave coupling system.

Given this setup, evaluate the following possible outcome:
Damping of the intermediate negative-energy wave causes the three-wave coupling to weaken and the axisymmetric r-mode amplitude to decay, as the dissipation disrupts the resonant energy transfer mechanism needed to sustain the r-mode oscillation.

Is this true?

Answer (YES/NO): NO